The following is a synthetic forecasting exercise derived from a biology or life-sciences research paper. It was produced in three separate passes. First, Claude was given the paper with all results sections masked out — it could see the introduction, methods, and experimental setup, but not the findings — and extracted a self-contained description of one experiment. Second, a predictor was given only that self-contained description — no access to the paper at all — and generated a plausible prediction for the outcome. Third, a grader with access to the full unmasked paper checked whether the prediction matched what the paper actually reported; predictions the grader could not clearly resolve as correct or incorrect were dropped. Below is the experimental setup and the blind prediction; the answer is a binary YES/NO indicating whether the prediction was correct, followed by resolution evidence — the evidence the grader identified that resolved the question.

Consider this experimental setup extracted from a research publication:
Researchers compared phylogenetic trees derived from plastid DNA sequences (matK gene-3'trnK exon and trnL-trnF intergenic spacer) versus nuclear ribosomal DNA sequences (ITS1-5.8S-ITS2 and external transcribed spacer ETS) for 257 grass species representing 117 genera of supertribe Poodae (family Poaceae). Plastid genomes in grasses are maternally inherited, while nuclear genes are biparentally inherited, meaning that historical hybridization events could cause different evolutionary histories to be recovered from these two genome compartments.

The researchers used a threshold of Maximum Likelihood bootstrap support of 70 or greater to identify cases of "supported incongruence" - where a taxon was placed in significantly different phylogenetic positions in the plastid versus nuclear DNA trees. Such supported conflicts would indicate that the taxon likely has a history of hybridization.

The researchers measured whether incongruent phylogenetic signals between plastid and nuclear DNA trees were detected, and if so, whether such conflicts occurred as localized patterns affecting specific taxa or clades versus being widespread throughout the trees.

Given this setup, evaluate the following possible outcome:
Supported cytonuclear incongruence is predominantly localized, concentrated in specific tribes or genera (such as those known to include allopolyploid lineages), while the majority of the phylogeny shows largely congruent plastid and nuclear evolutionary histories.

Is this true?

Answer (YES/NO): YES